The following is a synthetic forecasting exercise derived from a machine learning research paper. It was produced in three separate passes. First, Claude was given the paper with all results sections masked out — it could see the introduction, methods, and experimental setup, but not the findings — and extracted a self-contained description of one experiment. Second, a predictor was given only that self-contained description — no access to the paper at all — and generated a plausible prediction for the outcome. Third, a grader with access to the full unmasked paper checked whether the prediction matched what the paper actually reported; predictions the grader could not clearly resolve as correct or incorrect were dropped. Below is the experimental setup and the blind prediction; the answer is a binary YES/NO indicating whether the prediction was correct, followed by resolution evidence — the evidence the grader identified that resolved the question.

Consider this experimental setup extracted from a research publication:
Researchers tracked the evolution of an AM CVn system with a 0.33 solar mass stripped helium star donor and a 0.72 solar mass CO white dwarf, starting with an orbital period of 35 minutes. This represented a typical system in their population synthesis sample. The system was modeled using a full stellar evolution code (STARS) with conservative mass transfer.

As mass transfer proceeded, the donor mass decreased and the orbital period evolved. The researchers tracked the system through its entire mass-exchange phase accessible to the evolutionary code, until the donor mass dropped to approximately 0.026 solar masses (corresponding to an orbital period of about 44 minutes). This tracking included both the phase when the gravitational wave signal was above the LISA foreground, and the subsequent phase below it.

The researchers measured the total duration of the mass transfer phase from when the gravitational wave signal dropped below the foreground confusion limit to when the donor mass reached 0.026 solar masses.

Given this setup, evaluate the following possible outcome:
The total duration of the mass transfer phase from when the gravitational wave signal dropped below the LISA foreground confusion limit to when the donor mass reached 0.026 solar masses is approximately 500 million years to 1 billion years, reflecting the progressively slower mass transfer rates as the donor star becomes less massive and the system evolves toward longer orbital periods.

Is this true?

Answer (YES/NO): NO